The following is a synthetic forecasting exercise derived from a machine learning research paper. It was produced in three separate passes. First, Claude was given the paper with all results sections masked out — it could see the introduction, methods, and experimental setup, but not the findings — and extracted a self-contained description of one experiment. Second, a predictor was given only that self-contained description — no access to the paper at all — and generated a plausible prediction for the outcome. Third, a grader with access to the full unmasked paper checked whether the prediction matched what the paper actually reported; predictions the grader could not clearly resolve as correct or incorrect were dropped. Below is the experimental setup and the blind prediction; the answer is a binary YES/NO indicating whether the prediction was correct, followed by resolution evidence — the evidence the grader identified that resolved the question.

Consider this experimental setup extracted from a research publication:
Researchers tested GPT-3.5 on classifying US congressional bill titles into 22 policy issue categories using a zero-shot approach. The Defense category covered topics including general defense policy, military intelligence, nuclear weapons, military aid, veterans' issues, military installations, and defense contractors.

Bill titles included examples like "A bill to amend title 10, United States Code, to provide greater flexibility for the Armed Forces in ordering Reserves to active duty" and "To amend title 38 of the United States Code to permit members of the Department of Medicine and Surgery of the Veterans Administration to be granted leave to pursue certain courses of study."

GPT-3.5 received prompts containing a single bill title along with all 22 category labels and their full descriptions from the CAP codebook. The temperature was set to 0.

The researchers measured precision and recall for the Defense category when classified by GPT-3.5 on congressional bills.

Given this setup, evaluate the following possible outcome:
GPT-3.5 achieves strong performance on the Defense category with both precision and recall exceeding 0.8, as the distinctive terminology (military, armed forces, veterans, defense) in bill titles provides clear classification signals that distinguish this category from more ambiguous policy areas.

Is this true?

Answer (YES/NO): NO